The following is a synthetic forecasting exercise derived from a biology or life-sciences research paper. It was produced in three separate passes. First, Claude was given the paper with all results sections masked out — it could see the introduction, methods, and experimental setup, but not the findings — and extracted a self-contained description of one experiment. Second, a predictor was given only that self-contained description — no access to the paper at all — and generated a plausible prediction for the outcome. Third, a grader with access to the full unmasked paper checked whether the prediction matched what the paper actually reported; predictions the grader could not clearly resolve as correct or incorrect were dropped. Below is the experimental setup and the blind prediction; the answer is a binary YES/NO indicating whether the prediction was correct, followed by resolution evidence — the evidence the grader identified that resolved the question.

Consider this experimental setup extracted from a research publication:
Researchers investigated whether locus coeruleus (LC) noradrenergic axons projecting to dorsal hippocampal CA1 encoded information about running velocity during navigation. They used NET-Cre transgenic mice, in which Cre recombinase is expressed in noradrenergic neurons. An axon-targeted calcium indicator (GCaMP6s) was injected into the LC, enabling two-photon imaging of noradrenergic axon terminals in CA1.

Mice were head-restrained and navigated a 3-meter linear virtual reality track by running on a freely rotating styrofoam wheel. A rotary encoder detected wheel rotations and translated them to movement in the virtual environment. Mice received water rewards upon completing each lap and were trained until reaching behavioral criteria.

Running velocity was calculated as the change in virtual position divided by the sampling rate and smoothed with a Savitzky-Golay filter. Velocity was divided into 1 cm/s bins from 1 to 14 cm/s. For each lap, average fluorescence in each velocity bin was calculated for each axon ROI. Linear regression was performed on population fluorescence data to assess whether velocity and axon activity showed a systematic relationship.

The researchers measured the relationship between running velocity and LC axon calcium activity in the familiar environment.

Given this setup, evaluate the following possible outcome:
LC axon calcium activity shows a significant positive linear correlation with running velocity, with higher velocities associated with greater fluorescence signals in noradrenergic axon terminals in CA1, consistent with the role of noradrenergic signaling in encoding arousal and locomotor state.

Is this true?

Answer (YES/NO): YES